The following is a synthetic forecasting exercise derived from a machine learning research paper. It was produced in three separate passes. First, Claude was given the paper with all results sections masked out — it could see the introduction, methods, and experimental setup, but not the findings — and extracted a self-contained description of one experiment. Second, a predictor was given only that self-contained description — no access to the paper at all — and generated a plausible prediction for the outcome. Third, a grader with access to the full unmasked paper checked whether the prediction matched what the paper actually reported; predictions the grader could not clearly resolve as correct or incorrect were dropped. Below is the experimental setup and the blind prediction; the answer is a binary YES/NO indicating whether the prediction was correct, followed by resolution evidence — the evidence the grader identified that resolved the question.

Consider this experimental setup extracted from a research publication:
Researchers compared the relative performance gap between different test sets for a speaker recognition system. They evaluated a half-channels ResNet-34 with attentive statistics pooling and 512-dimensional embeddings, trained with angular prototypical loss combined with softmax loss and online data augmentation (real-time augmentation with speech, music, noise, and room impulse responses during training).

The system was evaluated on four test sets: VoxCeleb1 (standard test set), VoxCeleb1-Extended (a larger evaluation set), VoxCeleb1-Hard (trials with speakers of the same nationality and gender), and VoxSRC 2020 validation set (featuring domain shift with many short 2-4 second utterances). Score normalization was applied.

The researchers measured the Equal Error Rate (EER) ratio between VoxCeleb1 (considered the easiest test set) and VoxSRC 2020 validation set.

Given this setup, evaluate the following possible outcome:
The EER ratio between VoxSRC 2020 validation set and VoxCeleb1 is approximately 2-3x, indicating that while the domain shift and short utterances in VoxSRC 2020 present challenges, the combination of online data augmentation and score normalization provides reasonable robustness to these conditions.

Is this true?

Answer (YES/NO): NO